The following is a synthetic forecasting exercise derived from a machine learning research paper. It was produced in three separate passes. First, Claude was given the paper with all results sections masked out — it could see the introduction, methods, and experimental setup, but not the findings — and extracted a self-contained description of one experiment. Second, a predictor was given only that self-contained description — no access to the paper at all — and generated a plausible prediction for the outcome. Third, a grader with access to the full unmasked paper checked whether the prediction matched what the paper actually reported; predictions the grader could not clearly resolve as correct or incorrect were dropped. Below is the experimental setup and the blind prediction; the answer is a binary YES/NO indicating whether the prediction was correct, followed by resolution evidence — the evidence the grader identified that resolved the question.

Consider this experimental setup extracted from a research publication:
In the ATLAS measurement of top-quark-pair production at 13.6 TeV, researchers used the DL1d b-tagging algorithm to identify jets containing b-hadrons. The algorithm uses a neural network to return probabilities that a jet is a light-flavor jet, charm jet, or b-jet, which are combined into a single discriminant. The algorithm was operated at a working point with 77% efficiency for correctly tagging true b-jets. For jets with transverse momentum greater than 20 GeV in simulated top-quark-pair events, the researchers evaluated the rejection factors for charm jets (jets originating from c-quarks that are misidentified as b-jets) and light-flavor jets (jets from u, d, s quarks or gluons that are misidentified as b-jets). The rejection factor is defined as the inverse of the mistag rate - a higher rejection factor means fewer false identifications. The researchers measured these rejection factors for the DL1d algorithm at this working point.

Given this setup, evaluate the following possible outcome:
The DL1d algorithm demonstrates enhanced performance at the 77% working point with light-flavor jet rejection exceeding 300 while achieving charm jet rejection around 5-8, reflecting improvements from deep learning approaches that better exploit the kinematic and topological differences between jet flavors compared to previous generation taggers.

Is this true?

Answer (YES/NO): NO